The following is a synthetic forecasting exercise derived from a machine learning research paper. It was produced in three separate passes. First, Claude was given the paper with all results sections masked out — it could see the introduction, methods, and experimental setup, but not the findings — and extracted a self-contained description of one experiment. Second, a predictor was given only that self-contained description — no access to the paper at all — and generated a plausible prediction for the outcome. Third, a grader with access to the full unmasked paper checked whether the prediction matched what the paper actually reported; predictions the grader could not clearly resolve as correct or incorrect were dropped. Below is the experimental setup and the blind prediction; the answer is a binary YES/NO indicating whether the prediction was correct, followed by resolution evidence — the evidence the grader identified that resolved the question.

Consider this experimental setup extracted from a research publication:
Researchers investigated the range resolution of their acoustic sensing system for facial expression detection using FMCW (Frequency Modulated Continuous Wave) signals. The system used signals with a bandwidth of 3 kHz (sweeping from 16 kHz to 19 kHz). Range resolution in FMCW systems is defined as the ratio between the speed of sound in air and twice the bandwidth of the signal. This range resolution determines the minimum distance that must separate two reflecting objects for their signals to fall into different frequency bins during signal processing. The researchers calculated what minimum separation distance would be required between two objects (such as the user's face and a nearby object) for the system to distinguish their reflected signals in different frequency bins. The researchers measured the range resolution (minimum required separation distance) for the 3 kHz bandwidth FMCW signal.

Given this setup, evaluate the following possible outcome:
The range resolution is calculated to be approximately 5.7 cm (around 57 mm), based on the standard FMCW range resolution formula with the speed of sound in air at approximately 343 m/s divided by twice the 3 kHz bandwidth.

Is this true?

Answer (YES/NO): NO